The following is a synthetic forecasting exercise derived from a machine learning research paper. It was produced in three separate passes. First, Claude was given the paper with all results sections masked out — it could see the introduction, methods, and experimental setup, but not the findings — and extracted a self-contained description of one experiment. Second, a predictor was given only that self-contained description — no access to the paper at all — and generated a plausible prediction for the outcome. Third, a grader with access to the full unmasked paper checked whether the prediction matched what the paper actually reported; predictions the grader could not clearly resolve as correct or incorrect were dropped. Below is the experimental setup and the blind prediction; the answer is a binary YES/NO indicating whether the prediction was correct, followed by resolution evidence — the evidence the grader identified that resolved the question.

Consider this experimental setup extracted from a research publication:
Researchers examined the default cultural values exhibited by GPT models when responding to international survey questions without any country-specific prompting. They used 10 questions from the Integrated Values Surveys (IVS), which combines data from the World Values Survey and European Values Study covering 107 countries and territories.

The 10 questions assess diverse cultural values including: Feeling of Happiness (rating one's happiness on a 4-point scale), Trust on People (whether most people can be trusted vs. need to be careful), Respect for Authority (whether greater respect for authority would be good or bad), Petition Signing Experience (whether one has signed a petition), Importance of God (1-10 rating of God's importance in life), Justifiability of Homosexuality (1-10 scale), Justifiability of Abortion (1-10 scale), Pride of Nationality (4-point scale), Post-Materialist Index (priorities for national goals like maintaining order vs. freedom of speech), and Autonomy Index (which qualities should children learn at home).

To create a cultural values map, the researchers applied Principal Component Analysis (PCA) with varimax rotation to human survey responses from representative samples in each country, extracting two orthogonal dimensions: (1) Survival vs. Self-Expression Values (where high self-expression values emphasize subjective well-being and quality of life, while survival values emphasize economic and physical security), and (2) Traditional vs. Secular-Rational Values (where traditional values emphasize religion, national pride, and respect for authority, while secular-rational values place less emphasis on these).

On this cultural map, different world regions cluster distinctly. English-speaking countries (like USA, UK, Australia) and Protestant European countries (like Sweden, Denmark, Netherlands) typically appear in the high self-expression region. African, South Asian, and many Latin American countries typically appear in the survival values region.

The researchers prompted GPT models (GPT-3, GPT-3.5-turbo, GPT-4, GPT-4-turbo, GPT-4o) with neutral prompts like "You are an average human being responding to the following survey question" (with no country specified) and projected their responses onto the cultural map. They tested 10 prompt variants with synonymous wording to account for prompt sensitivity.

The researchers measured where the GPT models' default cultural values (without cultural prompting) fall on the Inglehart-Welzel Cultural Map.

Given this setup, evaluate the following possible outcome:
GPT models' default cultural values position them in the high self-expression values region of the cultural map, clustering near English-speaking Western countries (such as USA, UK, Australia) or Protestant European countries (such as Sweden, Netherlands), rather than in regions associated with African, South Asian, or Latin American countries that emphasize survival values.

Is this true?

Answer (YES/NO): YES